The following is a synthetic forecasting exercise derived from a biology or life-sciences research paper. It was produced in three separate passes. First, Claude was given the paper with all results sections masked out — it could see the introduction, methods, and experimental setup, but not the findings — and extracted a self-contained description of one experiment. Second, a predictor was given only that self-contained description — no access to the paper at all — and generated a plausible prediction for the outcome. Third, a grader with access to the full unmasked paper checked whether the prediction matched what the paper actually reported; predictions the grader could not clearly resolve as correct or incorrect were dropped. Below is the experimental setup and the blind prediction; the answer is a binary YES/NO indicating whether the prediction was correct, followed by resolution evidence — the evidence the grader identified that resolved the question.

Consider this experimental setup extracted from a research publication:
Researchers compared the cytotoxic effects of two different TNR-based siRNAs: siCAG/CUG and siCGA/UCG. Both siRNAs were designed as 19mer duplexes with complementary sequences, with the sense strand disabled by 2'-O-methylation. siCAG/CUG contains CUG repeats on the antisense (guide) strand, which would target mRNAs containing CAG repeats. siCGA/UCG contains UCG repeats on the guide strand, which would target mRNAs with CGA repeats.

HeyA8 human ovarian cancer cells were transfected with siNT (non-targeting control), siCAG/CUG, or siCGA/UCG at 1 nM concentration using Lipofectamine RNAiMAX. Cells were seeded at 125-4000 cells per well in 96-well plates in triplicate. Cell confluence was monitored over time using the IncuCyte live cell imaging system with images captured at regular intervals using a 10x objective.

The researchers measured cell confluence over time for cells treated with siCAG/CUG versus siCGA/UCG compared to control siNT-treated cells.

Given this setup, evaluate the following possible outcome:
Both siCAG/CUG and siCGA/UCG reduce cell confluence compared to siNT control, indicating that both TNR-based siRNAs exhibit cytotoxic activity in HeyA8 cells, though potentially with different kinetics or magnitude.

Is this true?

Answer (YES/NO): NO